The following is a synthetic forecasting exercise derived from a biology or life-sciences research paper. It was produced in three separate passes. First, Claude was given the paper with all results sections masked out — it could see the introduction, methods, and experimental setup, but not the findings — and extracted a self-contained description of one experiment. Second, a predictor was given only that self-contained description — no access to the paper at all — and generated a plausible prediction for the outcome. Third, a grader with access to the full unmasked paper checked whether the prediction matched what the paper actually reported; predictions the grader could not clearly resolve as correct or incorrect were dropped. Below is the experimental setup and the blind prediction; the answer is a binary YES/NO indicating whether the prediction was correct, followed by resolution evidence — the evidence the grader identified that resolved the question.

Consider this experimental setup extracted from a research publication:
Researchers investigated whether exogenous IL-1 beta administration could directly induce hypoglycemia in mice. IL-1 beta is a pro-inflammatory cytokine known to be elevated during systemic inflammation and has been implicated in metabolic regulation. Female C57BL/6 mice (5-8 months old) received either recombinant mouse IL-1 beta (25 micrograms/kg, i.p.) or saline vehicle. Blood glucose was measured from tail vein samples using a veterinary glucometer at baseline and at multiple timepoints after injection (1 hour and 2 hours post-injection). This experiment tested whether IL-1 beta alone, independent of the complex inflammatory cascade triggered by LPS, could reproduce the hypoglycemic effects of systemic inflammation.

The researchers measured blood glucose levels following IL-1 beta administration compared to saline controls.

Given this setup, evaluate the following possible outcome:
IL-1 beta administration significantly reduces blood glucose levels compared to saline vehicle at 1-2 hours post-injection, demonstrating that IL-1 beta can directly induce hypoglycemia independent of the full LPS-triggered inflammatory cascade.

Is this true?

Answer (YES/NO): YES